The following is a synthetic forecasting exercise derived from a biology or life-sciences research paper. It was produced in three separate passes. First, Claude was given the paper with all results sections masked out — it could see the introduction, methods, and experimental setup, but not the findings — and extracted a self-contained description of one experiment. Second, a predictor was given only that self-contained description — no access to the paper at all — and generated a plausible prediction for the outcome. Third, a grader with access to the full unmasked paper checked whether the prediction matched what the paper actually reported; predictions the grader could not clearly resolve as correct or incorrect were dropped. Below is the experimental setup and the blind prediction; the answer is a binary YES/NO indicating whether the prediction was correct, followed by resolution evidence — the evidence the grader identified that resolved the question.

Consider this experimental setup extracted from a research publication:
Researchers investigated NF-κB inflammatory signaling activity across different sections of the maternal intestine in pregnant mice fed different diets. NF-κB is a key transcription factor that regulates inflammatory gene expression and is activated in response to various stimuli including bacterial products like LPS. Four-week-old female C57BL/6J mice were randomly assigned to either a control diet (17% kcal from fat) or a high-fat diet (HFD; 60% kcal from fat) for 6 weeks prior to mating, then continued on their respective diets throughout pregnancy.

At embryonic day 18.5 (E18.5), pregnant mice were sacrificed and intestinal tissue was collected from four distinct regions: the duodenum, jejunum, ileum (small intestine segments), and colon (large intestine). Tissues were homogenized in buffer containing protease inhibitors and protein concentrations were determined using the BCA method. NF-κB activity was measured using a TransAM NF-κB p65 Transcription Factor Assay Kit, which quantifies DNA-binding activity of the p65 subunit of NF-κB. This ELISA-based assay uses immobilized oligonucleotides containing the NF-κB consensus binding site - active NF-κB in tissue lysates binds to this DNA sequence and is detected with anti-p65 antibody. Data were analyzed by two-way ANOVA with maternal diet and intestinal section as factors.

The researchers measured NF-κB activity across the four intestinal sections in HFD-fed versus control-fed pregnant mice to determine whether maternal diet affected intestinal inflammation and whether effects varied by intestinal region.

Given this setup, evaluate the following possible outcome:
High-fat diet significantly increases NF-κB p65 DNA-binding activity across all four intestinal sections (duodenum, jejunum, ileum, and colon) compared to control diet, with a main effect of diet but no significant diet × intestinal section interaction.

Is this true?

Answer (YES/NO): NO